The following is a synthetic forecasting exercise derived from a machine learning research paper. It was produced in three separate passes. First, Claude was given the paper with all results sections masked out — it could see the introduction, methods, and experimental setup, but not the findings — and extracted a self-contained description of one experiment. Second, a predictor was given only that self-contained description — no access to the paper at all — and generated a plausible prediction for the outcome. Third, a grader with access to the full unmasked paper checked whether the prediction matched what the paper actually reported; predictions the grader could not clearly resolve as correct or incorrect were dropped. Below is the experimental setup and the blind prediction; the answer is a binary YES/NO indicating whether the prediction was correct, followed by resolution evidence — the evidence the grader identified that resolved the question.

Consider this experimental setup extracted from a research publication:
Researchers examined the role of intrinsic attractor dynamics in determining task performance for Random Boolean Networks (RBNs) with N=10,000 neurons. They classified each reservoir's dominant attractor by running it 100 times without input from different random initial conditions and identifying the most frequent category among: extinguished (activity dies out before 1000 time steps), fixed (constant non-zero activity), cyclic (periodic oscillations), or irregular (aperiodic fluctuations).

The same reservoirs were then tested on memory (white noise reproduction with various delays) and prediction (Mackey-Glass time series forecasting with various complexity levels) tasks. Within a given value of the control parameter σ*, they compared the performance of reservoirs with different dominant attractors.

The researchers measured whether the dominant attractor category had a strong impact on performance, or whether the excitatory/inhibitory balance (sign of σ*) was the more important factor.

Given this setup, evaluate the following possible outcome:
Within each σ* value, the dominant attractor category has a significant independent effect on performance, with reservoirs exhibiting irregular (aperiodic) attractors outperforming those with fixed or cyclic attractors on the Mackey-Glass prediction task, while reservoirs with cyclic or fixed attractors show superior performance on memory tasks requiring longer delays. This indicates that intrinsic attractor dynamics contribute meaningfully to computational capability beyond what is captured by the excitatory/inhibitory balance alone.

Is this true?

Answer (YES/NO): NO